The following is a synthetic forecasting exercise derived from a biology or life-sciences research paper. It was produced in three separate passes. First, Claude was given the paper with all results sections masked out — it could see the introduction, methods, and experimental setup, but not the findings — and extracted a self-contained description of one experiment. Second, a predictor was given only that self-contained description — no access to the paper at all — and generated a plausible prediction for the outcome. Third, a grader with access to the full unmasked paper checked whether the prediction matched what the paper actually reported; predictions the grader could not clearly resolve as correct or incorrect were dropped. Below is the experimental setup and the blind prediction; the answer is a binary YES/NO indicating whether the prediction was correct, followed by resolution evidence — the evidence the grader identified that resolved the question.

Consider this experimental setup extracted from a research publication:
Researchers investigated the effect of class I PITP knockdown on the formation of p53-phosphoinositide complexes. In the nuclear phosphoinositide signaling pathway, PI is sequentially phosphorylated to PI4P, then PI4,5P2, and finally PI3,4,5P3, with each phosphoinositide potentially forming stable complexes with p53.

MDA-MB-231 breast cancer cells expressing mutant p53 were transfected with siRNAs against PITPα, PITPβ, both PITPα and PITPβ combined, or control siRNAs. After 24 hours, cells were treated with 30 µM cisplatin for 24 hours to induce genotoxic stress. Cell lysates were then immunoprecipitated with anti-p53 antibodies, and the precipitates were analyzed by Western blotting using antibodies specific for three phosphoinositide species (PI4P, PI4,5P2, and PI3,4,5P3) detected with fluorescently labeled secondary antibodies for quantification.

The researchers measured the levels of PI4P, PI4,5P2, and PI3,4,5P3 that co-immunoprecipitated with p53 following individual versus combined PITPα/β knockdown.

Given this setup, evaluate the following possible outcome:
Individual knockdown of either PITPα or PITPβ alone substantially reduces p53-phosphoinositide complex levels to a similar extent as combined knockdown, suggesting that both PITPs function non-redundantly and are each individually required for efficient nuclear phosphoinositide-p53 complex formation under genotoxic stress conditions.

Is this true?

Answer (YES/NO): NO